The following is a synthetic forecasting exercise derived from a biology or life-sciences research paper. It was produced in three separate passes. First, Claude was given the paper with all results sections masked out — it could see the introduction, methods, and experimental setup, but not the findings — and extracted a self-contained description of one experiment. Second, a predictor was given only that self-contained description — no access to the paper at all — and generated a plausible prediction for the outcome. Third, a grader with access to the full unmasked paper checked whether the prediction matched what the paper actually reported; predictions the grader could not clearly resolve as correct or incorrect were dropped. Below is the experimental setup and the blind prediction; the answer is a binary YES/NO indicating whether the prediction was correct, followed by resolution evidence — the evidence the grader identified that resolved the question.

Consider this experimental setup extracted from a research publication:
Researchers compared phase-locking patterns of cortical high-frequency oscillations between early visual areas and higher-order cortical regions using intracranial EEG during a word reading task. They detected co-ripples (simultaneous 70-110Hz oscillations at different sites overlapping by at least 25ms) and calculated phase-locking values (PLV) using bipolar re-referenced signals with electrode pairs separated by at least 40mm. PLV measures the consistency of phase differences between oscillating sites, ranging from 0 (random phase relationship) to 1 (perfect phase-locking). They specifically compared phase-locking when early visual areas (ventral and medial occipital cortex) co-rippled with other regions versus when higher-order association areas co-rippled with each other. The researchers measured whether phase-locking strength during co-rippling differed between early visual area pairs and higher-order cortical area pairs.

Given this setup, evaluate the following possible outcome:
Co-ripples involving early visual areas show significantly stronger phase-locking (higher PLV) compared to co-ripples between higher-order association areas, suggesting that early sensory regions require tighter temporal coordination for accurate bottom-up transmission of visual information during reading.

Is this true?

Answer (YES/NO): NO